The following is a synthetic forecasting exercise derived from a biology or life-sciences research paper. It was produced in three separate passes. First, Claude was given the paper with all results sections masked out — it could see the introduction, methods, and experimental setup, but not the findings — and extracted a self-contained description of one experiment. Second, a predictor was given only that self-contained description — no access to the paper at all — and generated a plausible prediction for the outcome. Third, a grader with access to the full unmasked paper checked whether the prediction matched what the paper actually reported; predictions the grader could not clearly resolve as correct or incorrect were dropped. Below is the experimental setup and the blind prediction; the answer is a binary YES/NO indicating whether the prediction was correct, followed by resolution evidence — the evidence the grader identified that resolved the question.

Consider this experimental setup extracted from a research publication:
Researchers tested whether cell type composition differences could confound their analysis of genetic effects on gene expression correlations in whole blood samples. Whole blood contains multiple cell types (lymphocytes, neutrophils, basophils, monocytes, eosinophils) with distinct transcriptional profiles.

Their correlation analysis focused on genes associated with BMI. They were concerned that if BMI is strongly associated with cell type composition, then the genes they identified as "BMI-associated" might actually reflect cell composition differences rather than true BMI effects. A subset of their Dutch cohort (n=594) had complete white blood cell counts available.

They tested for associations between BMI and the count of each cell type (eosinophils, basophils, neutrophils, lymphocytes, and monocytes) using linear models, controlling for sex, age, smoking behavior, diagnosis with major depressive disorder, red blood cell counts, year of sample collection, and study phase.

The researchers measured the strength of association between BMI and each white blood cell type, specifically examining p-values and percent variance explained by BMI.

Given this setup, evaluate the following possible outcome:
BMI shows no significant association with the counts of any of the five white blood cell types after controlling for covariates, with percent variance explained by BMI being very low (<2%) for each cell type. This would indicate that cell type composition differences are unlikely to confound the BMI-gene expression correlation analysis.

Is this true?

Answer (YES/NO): NO